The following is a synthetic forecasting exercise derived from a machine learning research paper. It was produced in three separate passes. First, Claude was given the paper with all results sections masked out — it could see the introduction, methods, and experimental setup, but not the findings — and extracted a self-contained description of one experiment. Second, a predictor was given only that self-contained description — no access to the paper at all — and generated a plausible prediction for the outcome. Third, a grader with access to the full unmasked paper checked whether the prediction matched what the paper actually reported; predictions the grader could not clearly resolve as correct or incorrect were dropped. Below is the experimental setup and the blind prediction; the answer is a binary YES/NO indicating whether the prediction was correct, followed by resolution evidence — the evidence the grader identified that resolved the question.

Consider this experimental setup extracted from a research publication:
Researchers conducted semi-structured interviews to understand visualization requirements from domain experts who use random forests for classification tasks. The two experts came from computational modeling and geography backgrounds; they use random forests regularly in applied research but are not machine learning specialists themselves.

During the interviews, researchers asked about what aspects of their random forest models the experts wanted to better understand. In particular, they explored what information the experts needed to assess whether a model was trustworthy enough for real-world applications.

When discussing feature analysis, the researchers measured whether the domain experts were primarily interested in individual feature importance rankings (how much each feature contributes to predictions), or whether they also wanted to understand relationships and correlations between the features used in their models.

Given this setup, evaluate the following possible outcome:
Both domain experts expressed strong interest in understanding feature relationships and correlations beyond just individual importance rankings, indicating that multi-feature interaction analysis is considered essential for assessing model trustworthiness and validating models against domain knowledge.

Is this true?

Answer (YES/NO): NO